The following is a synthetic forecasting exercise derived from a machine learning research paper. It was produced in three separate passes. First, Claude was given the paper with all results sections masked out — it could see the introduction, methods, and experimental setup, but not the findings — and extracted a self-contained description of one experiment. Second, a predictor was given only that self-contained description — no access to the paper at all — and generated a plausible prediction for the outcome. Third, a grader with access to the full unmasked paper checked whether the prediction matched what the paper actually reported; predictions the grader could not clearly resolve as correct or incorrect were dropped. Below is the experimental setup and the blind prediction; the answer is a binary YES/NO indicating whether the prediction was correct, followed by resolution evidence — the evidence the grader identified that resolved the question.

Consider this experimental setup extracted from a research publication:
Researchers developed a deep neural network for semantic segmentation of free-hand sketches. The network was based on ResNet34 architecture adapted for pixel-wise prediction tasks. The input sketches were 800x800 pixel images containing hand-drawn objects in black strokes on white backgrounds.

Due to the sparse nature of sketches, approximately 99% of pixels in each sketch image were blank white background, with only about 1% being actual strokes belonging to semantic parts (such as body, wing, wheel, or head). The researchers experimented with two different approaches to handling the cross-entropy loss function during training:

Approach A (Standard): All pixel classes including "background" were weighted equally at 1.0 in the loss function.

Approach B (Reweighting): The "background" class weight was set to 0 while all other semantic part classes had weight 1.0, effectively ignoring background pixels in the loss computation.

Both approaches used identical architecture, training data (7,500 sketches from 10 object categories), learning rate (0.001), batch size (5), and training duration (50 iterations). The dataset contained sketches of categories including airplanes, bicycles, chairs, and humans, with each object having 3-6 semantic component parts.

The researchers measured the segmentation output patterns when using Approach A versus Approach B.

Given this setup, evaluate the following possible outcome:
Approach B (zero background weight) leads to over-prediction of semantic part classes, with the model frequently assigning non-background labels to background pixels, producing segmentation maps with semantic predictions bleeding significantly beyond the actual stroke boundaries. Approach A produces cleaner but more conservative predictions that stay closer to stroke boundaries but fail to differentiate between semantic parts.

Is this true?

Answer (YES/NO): NO